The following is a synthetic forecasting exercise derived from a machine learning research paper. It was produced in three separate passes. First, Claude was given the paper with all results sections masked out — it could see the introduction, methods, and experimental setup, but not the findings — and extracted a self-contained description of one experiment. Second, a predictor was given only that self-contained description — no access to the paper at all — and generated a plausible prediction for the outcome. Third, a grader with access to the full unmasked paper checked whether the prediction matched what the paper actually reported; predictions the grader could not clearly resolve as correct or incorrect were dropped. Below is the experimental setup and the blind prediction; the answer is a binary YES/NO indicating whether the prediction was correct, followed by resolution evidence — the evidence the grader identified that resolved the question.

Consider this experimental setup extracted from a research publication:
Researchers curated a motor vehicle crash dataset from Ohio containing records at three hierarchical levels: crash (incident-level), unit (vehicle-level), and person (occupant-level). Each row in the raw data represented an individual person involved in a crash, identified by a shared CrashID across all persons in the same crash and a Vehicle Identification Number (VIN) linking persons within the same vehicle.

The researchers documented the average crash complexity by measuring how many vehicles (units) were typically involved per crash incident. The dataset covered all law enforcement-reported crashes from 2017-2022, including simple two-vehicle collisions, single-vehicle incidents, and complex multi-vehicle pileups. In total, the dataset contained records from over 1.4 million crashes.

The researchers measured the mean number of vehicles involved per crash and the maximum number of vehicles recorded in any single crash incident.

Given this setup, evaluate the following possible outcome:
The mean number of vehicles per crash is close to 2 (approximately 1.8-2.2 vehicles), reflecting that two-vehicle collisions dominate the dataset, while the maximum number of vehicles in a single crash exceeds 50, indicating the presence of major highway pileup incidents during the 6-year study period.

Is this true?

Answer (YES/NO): NO